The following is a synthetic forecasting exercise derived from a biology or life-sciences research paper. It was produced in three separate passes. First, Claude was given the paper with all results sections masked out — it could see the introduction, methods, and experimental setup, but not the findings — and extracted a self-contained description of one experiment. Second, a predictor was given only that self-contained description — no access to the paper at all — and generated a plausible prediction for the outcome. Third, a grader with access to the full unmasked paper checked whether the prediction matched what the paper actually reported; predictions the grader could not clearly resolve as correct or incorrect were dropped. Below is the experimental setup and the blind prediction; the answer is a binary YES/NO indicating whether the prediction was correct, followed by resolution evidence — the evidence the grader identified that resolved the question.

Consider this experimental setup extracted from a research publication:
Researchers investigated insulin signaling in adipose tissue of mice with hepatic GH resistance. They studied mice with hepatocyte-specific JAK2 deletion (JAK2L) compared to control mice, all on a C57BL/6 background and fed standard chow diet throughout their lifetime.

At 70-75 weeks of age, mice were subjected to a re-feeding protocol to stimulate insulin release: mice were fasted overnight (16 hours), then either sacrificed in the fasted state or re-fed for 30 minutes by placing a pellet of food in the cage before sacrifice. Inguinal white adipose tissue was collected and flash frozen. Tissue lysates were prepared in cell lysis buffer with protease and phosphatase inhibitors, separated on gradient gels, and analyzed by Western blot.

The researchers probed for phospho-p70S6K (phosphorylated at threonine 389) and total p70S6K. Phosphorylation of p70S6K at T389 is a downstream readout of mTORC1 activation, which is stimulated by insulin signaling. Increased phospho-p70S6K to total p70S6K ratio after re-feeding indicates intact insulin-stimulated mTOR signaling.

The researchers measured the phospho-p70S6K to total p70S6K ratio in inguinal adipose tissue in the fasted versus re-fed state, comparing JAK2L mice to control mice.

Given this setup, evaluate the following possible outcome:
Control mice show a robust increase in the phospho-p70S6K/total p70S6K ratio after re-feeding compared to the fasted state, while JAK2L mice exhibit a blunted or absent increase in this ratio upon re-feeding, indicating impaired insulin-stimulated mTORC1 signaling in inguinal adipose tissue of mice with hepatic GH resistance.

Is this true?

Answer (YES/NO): YES